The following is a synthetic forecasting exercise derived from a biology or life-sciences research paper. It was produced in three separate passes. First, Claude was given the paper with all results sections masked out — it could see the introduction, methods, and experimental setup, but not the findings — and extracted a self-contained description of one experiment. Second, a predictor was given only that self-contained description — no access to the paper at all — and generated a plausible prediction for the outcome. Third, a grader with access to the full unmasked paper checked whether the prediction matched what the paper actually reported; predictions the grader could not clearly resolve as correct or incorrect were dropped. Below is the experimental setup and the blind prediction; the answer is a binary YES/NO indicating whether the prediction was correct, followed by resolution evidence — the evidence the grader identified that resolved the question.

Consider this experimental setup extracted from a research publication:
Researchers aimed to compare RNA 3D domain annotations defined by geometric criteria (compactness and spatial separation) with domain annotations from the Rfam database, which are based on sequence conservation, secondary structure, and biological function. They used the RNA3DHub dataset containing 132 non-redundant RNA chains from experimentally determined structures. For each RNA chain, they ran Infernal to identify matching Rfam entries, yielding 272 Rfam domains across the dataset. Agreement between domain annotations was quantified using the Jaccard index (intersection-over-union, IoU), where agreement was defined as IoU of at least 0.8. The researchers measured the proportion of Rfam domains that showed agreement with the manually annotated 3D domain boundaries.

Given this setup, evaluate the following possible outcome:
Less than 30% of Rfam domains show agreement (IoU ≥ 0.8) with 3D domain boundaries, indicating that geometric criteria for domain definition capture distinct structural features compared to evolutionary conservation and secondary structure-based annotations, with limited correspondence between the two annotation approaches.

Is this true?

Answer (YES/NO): NO